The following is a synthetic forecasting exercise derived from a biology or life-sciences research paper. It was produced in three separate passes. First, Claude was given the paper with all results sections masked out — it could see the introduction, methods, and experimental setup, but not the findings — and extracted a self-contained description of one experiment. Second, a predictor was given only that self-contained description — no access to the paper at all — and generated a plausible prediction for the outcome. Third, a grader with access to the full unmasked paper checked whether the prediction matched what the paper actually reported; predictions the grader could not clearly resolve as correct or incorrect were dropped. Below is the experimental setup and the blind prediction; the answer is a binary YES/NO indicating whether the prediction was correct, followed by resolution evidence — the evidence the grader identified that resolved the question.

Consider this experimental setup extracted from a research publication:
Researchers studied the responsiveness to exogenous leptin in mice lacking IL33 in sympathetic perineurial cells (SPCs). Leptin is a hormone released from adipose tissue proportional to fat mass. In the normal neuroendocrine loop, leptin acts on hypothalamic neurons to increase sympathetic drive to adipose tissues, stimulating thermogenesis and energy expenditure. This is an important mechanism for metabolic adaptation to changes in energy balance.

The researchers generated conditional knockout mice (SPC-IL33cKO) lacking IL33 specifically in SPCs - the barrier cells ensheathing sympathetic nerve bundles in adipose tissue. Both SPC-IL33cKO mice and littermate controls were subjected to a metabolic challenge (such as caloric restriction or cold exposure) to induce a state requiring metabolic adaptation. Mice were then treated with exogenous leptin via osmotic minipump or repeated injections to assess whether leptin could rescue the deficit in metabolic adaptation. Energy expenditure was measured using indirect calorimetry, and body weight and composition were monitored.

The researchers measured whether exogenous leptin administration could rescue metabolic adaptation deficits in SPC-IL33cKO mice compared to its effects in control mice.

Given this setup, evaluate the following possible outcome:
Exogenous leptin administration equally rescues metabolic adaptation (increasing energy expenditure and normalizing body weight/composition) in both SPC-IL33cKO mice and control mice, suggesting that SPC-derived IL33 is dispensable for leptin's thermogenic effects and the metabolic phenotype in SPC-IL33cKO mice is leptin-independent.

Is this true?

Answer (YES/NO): NO